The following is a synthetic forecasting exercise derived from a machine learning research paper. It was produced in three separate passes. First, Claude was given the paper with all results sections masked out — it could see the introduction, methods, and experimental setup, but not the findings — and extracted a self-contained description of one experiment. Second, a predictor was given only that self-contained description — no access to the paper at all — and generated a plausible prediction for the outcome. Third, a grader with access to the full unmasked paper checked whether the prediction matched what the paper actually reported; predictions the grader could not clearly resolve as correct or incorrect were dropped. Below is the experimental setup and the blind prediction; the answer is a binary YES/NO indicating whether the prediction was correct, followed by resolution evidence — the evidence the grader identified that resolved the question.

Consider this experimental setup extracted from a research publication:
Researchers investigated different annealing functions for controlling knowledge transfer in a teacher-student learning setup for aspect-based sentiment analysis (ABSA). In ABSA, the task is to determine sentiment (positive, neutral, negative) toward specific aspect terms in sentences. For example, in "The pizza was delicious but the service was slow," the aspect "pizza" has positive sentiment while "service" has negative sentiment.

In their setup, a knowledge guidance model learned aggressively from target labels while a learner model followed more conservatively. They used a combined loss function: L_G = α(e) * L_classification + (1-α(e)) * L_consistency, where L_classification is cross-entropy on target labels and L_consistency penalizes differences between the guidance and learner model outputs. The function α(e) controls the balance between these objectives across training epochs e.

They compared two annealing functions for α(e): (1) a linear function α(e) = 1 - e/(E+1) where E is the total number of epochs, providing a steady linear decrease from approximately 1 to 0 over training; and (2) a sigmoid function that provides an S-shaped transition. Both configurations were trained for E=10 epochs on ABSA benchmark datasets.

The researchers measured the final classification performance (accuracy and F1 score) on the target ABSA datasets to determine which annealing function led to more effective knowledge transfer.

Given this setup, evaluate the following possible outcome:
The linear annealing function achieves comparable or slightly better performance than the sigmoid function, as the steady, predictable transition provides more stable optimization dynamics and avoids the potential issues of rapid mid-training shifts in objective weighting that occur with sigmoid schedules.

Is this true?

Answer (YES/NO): YES